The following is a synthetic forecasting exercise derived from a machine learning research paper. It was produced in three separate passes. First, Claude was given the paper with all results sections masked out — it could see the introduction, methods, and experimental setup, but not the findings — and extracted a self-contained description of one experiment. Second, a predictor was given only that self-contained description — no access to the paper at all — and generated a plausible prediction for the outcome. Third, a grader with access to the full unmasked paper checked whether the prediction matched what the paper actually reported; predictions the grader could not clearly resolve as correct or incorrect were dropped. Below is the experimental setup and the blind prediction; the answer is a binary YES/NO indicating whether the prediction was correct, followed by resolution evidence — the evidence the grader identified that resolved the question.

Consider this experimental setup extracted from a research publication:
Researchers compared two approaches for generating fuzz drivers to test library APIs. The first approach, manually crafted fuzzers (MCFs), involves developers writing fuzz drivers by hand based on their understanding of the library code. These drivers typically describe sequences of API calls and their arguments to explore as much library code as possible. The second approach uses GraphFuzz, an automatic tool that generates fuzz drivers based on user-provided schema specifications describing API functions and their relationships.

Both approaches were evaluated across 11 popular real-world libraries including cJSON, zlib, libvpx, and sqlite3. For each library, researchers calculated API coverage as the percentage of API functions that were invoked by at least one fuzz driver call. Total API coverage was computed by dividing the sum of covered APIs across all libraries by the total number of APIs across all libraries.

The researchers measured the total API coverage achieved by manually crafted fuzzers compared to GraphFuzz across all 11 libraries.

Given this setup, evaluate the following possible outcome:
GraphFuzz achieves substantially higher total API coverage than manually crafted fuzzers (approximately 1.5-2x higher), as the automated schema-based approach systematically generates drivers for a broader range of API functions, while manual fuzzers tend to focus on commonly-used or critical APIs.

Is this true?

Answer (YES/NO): YES